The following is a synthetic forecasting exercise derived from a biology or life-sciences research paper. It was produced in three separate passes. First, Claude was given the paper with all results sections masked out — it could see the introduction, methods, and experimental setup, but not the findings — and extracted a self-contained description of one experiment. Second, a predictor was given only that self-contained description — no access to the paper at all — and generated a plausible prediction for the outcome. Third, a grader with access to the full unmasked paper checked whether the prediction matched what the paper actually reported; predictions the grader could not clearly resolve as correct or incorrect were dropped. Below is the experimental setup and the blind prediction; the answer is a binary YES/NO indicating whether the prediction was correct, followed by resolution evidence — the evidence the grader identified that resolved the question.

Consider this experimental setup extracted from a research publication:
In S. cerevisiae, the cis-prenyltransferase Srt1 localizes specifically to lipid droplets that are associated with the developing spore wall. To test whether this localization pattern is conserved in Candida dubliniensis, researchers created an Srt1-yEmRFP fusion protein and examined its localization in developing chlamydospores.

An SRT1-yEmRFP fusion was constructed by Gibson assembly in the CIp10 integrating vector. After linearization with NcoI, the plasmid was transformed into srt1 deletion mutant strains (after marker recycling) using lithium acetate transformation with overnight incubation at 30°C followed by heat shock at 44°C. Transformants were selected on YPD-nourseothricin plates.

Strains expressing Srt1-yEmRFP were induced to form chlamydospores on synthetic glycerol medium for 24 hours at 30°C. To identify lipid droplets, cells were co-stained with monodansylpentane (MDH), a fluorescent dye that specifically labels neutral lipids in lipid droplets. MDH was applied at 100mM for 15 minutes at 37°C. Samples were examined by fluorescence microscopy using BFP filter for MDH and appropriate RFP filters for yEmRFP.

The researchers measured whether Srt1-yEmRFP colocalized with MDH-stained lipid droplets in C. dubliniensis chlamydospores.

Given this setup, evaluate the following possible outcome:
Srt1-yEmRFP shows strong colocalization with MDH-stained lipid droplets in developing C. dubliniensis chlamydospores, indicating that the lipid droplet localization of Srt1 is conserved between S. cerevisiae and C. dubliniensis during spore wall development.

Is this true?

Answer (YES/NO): YES